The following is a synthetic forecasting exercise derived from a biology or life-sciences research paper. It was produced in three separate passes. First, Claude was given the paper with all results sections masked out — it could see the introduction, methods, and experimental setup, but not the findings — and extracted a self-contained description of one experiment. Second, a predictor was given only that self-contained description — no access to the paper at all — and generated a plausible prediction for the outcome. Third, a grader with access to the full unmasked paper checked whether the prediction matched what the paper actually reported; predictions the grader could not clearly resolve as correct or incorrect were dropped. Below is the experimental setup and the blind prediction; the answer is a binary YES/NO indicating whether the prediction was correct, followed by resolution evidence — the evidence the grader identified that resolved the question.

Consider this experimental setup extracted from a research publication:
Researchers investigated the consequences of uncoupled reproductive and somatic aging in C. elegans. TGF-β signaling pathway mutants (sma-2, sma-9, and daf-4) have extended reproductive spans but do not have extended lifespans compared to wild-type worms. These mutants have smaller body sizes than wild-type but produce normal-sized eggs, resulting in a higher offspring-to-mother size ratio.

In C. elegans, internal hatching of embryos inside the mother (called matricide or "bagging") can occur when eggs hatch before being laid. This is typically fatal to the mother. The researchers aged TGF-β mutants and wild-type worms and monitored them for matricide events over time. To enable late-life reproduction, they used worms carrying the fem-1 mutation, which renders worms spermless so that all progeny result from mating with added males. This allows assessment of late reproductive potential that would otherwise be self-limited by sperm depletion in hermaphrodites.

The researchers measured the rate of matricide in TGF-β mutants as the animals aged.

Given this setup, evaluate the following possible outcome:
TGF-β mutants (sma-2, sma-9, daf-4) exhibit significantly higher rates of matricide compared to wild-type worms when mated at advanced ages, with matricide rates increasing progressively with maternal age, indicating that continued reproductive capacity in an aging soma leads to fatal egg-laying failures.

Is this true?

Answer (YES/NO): YES